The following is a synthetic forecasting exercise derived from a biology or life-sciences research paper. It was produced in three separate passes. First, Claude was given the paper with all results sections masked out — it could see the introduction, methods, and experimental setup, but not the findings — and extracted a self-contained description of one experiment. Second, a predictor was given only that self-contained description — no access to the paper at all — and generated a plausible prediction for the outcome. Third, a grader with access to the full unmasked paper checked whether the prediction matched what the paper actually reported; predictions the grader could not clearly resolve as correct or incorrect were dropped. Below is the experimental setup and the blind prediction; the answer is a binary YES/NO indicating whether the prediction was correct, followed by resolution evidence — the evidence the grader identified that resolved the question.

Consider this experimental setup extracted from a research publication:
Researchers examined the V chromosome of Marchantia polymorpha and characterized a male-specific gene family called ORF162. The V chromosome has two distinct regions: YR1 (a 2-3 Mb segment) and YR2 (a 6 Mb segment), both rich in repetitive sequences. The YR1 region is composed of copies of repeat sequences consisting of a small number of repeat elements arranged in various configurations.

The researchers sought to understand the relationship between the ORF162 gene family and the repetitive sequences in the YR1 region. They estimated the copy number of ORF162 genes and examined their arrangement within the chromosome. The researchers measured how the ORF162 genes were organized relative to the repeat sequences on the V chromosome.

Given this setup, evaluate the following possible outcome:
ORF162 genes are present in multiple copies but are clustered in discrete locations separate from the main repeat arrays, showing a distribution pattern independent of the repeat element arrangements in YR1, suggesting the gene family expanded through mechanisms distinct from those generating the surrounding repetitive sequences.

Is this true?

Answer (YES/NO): NO